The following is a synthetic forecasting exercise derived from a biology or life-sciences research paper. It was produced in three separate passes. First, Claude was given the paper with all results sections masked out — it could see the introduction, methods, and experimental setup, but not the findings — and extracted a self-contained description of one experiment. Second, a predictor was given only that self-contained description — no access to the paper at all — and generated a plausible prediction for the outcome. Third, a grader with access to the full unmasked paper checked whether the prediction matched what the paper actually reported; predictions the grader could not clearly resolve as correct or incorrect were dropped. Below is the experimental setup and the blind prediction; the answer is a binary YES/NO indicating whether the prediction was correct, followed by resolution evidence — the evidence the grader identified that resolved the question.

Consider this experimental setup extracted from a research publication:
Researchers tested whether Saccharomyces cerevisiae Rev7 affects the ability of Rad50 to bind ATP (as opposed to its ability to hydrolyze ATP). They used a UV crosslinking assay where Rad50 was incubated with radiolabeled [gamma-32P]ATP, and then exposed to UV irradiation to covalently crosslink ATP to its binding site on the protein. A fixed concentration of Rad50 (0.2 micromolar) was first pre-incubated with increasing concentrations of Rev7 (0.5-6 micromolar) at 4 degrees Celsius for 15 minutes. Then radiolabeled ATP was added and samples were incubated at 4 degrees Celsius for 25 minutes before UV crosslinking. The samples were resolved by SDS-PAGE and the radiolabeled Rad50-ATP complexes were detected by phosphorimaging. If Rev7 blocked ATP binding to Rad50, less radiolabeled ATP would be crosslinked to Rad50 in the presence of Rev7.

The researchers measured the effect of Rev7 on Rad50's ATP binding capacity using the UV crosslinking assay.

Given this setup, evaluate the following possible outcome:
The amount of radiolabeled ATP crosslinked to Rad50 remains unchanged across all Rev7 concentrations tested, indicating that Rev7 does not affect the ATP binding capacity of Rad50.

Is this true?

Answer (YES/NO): YES